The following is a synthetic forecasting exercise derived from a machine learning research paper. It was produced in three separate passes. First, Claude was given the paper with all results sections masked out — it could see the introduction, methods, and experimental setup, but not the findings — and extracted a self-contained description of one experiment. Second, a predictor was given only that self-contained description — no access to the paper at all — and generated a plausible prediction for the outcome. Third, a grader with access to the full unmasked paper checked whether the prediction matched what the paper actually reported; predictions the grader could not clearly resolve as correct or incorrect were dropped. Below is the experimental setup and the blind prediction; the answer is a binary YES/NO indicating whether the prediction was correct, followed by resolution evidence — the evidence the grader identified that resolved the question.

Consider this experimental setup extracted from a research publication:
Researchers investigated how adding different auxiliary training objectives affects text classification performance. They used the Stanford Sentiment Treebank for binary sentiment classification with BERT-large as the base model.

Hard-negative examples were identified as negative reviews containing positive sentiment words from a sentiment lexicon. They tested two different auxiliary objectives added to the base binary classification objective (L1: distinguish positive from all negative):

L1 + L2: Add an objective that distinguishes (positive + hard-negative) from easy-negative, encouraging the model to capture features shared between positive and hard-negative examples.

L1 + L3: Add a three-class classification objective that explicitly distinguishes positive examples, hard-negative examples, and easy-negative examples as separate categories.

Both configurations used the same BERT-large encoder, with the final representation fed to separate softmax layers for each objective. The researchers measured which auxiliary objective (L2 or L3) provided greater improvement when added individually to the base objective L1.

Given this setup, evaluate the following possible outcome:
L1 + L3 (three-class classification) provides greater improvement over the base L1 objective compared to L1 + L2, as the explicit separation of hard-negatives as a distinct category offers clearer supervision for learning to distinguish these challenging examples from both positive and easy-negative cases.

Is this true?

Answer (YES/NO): NO